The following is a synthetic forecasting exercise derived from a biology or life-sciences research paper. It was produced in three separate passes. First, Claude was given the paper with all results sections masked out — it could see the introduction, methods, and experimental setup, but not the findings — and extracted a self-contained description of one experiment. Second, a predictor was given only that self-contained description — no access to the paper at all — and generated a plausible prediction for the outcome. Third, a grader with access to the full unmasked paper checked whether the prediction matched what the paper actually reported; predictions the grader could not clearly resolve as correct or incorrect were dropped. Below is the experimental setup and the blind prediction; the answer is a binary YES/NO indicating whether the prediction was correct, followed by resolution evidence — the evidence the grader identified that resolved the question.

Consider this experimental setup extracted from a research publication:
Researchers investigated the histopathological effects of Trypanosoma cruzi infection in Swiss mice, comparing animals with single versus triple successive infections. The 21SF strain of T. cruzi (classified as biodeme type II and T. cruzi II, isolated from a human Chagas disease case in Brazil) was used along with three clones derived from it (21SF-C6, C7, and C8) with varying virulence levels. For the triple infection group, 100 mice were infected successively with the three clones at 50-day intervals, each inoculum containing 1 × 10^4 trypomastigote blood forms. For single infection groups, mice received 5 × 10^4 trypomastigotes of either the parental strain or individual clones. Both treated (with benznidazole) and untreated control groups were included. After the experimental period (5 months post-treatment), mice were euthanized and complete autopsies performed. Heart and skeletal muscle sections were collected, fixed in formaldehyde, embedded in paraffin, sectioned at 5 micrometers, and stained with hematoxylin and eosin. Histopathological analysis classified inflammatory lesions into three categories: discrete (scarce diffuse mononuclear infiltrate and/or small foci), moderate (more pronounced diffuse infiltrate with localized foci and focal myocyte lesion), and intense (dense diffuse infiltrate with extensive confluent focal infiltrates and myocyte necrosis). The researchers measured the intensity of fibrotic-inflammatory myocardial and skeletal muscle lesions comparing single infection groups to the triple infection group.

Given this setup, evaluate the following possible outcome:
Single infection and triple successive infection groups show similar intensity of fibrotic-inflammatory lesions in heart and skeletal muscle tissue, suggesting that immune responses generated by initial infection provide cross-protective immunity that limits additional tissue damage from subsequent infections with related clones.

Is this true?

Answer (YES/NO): NO